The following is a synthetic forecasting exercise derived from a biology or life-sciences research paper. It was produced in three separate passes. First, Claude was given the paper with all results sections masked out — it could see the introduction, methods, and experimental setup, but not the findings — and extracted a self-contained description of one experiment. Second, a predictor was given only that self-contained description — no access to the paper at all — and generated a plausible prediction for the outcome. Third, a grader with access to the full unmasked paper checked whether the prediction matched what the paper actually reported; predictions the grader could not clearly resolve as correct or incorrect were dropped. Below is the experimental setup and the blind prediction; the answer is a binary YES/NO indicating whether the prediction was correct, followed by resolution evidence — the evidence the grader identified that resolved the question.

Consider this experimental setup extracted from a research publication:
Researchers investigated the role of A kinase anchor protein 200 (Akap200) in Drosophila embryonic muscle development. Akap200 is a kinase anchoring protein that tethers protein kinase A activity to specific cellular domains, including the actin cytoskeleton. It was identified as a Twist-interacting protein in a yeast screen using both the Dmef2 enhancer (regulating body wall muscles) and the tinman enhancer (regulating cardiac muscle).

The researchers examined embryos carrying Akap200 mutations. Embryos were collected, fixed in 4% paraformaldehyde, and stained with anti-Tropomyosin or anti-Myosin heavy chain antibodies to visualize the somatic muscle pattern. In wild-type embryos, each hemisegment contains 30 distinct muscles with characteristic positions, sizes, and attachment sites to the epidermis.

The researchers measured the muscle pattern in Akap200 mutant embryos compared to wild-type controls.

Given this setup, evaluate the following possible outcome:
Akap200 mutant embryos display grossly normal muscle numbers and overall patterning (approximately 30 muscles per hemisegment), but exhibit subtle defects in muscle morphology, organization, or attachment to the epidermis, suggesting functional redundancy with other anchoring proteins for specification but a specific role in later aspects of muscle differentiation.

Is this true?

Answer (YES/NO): NO